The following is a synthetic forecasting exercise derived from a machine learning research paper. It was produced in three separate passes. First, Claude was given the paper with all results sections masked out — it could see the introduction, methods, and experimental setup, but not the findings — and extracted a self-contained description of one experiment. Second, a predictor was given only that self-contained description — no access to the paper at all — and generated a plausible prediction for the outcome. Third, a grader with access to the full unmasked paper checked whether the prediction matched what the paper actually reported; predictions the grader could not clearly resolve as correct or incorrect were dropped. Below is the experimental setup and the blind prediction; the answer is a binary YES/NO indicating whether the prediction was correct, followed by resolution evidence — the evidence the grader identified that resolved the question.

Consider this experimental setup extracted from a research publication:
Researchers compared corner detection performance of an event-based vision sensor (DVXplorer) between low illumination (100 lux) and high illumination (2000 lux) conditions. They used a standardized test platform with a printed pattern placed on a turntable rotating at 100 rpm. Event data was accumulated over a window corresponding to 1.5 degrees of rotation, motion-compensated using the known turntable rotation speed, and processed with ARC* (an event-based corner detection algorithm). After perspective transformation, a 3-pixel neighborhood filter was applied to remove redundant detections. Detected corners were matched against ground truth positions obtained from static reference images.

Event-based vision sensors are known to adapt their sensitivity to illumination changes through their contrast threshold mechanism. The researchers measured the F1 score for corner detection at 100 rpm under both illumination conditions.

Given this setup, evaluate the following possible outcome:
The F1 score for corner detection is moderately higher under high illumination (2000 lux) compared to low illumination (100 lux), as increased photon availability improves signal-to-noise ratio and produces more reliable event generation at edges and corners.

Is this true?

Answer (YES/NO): YES